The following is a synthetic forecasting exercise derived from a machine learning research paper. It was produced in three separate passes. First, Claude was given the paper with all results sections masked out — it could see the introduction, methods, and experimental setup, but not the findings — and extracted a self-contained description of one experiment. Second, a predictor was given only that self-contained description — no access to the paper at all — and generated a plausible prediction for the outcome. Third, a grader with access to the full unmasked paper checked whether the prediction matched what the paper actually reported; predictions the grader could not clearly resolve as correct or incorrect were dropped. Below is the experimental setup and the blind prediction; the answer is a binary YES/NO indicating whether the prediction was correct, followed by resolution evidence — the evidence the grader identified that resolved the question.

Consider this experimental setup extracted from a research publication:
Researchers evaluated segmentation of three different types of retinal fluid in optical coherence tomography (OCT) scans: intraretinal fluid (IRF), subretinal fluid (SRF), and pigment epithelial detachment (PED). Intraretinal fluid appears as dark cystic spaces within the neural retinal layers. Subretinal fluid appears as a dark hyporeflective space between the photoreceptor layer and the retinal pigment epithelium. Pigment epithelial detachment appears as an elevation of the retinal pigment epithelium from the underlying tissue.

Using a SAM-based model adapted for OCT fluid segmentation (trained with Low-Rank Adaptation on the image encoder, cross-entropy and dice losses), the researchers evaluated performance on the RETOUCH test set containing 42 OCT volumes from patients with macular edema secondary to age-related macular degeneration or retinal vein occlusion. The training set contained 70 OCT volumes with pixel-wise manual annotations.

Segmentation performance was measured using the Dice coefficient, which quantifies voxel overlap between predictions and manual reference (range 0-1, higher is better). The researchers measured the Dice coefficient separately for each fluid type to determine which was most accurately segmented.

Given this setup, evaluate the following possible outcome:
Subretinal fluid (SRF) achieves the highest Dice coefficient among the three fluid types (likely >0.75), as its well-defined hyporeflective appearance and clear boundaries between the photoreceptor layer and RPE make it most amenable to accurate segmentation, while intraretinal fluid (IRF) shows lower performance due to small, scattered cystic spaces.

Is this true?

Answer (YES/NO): NO